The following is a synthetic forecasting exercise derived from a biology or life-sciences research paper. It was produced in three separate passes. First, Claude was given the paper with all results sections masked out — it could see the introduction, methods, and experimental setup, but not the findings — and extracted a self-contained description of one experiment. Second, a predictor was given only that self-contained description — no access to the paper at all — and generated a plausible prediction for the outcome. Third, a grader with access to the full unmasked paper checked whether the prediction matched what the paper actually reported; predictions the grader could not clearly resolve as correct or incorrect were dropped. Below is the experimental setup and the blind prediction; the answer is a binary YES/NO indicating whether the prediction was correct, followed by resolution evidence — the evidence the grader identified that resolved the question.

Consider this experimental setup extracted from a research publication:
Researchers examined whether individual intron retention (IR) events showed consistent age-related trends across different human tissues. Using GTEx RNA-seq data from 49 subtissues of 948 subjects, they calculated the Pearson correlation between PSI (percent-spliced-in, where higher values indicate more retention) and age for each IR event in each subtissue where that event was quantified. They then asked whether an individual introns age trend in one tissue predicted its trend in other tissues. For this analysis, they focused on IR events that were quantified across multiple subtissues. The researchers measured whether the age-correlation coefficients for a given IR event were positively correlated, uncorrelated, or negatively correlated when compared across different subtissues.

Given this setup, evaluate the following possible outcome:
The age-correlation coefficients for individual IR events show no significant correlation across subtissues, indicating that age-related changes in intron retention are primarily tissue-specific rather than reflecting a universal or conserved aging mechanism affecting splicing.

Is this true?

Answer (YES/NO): NO